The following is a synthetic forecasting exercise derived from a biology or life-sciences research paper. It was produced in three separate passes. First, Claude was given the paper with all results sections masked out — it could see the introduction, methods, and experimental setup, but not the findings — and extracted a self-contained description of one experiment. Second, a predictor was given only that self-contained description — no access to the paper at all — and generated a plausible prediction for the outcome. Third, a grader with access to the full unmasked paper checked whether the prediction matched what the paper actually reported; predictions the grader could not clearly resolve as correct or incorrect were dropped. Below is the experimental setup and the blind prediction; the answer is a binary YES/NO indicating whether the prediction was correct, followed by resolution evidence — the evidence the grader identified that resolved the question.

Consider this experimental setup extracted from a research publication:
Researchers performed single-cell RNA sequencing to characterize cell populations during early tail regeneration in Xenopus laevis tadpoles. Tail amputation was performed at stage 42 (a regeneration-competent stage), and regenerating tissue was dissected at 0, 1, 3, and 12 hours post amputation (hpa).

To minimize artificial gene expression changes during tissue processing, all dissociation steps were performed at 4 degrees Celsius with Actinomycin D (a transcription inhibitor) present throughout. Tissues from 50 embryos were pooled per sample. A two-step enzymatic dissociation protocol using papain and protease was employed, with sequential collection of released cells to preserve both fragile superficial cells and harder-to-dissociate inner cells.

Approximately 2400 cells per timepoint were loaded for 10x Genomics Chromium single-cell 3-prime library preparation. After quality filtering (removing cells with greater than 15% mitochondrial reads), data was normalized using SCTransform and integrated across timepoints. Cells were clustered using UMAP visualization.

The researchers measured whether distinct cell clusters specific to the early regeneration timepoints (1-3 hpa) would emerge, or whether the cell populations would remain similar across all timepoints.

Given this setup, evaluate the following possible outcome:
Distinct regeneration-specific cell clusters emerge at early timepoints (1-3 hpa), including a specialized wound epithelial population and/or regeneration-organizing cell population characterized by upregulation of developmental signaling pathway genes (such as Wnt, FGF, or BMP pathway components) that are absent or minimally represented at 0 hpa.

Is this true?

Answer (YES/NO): NO